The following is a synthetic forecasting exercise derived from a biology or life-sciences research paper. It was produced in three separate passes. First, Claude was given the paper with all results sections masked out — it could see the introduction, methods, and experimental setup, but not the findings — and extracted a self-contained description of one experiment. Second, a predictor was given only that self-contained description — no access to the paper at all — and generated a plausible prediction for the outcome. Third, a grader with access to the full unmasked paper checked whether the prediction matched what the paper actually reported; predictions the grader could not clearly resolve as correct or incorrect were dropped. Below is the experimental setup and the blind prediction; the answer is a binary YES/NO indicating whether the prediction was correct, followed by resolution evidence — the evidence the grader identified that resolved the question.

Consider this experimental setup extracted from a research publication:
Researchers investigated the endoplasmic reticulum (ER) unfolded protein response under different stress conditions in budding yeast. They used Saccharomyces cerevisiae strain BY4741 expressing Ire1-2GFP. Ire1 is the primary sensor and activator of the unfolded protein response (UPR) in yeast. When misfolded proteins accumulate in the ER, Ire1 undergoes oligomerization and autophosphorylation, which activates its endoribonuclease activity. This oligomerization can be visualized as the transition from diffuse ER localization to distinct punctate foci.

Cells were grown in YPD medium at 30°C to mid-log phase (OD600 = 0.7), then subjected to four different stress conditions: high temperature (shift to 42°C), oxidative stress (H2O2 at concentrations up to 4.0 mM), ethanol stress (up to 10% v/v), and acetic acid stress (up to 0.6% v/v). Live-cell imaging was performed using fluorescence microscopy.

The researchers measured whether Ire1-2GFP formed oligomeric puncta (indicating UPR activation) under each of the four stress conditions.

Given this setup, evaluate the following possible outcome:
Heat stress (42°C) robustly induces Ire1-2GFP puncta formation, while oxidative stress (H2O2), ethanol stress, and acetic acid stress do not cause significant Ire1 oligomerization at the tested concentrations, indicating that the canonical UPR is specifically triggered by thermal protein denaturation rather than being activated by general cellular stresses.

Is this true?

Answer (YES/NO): NO